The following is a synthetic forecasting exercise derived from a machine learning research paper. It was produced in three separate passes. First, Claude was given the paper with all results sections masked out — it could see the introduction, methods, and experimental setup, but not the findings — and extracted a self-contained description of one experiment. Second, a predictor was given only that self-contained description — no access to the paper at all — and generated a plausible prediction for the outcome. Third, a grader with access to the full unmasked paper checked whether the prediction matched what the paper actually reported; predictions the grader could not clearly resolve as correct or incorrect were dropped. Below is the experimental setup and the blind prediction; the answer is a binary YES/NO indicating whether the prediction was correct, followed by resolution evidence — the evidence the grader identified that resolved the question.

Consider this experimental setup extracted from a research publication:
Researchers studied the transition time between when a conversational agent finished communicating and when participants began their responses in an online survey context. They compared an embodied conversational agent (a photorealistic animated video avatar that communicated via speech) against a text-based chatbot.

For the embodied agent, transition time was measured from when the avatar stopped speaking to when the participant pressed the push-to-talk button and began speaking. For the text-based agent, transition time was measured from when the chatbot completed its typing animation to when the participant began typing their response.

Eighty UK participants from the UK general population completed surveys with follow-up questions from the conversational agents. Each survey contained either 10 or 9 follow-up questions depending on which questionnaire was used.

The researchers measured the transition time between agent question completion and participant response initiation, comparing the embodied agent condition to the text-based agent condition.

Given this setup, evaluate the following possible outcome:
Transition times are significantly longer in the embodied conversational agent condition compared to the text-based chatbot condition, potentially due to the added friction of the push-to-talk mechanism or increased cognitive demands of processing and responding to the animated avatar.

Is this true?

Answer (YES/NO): NO